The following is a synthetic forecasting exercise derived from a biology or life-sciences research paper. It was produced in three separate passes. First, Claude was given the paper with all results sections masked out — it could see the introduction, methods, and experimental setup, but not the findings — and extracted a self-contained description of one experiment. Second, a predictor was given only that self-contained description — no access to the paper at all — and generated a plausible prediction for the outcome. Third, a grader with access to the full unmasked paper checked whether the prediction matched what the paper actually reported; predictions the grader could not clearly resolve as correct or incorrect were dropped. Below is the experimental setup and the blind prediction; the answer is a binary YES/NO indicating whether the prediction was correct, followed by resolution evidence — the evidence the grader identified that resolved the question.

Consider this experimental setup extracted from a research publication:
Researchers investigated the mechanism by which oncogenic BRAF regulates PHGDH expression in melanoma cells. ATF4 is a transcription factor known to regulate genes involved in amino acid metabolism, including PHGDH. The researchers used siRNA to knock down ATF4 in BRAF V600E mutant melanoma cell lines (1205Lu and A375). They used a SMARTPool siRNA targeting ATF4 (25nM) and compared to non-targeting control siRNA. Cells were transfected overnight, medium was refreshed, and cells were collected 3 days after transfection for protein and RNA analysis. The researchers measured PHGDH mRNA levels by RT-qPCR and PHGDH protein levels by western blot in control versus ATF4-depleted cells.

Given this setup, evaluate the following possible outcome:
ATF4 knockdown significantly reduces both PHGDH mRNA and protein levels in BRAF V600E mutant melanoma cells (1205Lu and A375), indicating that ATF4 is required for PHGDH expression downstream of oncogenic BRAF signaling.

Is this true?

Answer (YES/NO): YES